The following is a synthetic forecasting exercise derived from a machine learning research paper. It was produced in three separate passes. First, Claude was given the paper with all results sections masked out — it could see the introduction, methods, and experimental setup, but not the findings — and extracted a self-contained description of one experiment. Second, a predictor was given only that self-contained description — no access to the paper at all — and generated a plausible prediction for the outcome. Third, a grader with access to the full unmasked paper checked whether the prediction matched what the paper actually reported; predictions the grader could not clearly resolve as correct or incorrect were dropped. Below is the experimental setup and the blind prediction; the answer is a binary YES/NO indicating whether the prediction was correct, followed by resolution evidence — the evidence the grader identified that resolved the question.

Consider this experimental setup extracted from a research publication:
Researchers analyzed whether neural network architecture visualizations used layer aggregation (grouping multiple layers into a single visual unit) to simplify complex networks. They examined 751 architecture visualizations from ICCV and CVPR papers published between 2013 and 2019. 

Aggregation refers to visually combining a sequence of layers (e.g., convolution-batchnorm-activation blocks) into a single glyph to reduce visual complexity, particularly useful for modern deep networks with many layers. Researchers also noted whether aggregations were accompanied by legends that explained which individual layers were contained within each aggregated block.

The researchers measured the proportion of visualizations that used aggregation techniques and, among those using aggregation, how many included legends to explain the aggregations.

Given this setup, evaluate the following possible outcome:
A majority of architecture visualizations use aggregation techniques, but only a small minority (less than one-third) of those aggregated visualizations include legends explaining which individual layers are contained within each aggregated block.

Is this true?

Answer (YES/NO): YES